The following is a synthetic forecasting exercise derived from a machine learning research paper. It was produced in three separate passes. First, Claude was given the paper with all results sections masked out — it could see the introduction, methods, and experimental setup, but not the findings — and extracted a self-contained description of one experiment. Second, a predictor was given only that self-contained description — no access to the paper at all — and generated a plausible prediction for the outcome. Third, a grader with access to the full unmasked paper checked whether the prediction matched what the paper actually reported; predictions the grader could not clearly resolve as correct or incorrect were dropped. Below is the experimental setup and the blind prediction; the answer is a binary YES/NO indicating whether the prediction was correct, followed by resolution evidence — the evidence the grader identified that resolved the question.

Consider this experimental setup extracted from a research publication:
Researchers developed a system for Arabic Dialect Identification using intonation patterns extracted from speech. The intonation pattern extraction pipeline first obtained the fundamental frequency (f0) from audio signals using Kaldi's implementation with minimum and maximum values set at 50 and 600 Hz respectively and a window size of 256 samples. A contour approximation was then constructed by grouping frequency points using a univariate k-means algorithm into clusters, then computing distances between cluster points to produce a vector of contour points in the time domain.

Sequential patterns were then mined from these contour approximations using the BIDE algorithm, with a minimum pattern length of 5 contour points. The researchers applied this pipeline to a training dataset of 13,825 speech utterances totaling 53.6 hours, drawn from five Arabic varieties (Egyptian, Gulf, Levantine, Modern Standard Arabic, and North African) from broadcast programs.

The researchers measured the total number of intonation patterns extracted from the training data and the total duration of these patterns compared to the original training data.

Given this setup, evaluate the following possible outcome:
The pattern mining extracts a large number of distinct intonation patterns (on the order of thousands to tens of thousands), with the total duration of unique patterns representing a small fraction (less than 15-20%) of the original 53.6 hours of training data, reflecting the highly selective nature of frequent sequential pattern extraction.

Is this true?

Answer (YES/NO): YES